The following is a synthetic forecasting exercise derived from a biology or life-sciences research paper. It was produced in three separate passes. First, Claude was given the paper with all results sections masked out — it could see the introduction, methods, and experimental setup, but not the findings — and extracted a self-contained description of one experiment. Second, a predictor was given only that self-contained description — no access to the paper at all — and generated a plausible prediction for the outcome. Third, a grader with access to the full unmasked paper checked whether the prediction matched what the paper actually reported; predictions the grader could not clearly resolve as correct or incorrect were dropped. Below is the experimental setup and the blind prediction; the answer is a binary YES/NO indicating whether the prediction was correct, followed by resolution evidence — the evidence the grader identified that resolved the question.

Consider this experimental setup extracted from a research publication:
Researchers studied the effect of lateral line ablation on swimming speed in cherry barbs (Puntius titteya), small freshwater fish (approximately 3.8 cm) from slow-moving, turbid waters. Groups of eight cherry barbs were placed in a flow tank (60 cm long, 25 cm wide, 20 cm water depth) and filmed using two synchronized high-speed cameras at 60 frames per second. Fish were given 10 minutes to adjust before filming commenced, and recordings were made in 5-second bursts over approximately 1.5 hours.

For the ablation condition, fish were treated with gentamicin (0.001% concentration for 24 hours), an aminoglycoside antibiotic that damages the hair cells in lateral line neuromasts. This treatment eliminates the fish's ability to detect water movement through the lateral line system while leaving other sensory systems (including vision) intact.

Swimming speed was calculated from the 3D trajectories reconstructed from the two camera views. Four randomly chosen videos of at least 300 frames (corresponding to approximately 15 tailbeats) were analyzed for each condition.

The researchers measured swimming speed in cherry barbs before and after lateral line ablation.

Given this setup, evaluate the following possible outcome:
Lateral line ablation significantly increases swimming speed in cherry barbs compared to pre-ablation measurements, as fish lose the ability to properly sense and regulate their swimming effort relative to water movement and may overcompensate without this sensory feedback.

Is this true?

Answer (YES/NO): YES